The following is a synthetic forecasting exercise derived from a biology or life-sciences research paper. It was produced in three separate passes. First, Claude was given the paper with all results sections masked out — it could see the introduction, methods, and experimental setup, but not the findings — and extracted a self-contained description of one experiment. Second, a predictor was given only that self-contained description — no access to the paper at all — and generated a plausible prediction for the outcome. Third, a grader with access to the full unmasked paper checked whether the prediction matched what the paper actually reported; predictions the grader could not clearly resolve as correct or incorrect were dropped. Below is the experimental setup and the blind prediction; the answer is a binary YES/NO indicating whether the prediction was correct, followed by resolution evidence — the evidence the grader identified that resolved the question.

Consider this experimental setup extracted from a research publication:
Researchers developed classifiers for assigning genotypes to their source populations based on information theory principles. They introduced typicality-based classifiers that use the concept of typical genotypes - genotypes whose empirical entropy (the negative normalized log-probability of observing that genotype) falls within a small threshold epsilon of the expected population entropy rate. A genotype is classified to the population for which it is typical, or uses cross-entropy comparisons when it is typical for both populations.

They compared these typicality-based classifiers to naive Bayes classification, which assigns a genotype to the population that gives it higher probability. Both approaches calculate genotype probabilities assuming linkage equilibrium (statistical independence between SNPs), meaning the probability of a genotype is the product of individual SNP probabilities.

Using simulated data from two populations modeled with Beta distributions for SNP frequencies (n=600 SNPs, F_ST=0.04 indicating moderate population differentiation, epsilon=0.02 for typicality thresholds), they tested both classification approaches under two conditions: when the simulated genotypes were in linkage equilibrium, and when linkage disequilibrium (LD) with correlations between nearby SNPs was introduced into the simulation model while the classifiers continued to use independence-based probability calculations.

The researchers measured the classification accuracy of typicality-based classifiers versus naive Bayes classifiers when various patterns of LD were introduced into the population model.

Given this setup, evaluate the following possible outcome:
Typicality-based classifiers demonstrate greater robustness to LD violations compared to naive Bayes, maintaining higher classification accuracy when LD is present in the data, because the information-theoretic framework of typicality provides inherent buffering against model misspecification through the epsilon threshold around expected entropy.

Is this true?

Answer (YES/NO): NO